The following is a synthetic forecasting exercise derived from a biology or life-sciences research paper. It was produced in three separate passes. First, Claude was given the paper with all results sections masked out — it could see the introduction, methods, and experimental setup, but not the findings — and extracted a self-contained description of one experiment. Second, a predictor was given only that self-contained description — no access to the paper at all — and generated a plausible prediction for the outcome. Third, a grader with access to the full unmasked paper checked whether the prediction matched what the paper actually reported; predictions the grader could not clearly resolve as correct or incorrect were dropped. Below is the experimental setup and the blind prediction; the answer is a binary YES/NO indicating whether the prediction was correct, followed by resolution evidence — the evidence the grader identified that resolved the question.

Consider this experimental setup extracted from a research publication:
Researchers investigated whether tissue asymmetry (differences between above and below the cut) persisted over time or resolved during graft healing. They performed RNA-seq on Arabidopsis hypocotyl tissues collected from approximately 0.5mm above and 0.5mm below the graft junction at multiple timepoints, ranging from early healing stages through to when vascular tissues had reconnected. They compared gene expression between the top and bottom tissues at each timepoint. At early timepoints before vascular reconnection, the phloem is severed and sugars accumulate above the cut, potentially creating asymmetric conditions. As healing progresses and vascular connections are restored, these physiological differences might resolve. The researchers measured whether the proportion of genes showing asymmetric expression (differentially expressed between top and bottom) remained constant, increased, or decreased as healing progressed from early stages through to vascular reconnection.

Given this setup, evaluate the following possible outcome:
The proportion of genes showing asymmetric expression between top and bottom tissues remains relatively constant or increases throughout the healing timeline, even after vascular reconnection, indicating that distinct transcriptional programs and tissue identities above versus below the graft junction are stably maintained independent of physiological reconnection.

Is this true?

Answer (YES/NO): NO